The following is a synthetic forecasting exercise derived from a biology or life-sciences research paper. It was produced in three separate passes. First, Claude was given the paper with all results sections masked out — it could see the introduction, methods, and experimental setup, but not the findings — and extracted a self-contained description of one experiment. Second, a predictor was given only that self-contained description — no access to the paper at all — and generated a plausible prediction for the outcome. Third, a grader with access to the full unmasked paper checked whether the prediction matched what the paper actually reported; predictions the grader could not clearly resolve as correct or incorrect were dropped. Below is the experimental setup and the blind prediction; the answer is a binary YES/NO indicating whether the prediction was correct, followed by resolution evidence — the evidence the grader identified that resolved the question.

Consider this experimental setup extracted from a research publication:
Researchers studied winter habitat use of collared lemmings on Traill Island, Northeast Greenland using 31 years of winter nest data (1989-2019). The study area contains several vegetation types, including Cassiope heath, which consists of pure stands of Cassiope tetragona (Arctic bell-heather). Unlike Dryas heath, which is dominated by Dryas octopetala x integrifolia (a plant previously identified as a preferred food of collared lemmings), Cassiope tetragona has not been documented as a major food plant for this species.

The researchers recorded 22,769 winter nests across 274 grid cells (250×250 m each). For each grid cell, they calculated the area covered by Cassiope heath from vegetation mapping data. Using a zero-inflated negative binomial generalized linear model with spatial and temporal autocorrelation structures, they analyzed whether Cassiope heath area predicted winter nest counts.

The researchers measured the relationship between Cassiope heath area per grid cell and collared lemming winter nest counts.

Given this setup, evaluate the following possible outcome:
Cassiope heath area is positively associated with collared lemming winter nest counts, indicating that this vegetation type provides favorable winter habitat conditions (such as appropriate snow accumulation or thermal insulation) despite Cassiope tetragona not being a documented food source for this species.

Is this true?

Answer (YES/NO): NO